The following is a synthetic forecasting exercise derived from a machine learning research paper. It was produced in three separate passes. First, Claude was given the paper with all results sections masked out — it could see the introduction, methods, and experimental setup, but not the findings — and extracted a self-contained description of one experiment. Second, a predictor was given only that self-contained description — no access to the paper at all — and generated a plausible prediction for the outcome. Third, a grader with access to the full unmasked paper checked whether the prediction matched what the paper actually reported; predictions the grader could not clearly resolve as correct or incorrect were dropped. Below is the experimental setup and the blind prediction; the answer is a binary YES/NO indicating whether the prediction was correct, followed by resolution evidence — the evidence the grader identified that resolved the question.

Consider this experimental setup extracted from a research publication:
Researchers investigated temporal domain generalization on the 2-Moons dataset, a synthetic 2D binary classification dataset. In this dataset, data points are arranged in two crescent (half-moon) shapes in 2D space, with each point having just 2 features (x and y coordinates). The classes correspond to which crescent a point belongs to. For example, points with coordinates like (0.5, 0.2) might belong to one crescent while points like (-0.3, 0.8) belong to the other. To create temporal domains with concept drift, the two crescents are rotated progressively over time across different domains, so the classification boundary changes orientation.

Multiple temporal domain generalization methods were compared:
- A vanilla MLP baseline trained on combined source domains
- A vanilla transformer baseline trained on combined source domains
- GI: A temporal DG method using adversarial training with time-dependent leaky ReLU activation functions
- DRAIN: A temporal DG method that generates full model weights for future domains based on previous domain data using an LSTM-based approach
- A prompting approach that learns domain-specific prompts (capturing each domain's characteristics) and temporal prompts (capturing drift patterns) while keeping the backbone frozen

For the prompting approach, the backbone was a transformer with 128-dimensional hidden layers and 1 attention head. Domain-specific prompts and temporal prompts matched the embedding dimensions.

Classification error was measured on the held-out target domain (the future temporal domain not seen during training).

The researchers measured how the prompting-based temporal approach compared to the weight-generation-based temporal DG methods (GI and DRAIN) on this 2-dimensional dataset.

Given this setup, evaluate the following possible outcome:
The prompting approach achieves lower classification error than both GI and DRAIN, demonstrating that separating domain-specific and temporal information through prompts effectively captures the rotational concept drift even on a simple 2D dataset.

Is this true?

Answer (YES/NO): NO